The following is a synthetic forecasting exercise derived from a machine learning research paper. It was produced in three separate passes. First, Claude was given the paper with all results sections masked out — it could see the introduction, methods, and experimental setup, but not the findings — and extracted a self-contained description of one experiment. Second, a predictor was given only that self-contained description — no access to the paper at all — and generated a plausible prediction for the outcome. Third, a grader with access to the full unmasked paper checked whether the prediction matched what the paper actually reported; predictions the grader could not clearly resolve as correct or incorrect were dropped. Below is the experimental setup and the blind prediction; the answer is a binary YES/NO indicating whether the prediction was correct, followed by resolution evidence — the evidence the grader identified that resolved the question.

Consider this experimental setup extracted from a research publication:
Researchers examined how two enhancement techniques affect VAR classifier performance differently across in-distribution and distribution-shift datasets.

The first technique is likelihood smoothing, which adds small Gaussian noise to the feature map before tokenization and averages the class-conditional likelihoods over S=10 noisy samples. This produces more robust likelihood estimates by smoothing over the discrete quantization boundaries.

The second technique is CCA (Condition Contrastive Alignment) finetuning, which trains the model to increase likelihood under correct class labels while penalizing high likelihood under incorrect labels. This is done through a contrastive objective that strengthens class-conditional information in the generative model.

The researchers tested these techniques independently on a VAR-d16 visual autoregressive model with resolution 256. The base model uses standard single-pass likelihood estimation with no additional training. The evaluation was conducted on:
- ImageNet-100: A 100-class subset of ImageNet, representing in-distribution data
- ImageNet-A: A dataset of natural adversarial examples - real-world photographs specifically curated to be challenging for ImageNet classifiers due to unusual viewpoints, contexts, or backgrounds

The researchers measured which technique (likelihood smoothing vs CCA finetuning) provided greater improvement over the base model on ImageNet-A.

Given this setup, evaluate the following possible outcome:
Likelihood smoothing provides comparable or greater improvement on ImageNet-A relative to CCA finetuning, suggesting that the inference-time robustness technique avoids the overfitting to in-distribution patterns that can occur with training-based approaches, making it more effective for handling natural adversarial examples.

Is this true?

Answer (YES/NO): YES